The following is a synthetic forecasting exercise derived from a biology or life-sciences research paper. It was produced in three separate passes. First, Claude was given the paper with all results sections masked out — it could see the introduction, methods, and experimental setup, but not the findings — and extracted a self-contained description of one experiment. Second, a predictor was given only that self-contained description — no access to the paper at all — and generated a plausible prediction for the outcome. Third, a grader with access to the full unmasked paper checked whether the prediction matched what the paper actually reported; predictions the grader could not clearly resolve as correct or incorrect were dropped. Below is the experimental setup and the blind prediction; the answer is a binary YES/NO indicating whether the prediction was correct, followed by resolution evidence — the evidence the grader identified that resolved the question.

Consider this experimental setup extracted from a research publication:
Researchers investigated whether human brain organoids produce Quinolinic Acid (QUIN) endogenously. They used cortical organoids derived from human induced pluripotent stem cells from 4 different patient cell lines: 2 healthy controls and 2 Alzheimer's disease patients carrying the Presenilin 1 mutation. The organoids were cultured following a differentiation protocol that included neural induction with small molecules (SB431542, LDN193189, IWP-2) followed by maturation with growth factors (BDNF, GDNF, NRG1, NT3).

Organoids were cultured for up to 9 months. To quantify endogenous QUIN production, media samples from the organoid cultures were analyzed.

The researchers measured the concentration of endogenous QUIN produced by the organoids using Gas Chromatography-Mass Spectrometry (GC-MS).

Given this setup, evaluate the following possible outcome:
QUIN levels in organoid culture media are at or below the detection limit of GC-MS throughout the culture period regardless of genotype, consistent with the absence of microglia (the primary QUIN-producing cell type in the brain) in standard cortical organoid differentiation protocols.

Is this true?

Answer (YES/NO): NO